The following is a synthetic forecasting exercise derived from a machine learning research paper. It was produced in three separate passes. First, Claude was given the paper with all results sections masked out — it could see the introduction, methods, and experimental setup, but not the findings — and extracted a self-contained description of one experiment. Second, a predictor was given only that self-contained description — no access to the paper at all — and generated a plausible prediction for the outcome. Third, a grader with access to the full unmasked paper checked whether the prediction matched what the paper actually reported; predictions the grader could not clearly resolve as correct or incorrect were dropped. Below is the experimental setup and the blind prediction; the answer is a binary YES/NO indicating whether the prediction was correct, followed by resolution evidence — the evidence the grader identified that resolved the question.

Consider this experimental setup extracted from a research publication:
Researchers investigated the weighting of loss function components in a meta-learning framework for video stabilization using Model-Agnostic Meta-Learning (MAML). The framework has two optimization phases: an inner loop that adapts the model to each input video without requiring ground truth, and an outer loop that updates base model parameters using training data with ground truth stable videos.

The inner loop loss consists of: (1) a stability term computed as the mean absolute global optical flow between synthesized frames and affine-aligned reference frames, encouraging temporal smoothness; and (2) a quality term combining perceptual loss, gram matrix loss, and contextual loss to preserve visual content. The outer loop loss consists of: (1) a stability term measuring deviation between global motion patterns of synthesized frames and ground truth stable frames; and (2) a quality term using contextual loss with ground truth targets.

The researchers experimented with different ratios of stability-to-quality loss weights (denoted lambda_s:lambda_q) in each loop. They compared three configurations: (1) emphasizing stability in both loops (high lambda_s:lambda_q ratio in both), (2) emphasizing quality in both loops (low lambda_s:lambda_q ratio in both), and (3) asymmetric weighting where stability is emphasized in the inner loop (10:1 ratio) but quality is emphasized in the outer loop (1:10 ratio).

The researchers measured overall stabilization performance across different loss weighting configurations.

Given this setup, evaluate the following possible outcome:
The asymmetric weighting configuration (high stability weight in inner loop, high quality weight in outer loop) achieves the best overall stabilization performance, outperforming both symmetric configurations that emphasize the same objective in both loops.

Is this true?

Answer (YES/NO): YES